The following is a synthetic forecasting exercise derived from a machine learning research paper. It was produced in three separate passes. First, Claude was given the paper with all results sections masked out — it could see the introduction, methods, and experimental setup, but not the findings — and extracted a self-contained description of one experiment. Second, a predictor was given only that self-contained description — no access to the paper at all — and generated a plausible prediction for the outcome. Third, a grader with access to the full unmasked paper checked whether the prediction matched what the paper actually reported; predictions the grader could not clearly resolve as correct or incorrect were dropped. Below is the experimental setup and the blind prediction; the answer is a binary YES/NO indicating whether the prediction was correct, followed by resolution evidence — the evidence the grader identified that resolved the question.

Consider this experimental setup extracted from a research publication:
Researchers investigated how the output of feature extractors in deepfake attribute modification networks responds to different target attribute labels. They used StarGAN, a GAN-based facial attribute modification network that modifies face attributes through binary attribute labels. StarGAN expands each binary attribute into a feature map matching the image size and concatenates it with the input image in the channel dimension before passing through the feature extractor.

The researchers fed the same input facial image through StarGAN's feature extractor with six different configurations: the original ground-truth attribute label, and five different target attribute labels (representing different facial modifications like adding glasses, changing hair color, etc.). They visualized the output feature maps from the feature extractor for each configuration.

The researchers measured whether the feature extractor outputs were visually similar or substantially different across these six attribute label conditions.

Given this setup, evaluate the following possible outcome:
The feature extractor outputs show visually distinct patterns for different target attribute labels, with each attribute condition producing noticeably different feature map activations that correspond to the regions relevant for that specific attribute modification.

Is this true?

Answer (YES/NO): NO